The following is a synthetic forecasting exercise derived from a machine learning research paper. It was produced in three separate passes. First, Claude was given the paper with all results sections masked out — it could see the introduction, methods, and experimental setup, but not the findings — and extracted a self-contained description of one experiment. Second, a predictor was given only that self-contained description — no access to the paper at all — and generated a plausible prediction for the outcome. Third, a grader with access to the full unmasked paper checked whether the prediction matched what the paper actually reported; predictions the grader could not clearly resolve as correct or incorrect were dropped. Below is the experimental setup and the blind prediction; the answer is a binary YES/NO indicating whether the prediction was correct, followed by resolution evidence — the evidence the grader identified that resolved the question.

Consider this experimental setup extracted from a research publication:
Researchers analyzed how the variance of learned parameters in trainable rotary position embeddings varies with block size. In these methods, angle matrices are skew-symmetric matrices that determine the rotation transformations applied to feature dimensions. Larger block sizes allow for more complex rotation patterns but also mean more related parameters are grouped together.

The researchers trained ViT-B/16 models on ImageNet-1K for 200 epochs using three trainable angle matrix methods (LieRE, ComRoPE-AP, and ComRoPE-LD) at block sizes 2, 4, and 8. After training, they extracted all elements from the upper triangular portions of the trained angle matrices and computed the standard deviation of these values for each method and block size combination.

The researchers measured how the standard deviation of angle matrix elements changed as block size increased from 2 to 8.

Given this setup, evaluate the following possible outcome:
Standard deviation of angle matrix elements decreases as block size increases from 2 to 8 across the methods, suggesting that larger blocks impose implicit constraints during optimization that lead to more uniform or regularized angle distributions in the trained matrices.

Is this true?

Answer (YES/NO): YES